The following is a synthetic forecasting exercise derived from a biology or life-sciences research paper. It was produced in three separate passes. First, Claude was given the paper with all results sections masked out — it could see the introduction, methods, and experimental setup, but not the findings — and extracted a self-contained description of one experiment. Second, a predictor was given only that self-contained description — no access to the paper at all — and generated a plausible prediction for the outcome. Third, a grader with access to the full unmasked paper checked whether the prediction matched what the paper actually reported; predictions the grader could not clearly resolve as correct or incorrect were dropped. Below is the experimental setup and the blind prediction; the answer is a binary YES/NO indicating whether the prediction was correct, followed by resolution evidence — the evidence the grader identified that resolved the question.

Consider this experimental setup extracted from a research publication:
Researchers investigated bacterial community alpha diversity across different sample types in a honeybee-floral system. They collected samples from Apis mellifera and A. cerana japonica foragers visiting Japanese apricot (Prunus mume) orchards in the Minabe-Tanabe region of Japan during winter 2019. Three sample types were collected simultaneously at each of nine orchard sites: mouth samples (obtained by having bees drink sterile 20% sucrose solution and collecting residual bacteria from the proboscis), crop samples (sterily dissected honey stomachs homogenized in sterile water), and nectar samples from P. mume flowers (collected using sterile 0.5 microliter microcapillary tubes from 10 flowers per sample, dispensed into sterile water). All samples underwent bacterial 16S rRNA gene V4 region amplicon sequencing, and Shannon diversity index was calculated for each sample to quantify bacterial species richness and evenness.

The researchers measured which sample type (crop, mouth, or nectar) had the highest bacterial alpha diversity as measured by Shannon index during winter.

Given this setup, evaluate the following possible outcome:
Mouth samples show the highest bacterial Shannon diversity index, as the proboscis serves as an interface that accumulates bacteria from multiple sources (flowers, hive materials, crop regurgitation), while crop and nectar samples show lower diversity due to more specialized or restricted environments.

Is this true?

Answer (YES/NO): NO